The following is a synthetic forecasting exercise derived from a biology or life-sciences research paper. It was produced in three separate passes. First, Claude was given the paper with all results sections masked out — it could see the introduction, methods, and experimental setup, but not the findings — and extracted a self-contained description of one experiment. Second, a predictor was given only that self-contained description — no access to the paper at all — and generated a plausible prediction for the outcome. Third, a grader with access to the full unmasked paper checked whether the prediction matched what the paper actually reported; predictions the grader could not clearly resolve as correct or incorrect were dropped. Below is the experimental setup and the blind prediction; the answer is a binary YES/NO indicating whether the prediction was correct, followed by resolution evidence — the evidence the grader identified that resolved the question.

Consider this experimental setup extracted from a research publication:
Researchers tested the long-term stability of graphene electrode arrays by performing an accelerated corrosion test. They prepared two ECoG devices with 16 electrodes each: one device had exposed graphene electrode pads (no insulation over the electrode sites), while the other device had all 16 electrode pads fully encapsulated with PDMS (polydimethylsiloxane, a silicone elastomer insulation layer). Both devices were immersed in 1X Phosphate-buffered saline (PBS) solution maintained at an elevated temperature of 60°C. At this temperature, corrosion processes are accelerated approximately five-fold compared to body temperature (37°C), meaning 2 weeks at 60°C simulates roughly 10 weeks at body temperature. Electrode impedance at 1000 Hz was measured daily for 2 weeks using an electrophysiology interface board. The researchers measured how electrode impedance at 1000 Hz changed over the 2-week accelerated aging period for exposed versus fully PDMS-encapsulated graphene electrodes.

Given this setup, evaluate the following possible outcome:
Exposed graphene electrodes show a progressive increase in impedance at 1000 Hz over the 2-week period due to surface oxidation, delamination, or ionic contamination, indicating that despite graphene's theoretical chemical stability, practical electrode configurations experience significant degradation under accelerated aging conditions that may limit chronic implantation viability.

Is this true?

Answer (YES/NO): NO